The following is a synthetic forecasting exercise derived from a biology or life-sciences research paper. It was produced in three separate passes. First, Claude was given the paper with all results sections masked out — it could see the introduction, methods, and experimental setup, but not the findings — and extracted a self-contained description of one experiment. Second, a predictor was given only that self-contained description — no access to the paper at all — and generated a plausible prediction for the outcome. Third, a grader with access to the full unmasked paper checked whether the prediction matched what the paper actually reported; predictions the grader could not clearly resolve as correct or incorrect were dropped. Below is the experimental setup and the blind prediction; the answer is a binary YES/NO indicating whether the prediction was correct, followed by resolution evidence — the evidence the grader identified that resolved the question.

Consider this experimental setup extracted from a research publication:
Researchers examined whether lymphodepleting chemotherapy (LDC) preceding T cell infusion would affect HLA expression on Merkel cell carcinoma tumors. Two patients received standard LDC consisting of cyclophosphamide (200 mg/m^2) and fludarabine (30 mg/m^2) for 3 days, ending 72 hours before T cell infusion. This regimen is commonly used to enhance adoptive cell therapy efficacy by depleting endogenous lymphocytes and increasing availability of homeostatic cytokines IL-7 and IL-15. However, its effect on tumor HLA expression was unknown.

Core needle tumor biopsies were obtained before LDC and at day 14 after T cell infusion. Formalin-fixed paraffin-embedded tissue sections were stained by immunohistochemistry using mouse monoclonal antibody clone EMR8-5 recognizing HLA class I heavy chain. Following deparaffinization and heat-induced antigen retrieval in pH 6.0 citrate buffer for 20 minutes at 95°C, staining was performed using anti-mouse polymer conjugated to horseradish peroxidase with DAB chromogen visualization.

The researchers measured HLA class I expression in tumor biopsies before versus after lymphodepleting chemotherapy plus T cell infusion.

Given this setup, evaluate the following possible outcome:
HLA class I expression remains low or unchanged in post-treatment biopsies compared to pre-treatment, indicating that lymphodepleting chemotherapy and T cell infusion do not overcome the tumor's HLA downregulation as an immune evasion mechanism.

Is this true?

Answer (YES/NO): YES